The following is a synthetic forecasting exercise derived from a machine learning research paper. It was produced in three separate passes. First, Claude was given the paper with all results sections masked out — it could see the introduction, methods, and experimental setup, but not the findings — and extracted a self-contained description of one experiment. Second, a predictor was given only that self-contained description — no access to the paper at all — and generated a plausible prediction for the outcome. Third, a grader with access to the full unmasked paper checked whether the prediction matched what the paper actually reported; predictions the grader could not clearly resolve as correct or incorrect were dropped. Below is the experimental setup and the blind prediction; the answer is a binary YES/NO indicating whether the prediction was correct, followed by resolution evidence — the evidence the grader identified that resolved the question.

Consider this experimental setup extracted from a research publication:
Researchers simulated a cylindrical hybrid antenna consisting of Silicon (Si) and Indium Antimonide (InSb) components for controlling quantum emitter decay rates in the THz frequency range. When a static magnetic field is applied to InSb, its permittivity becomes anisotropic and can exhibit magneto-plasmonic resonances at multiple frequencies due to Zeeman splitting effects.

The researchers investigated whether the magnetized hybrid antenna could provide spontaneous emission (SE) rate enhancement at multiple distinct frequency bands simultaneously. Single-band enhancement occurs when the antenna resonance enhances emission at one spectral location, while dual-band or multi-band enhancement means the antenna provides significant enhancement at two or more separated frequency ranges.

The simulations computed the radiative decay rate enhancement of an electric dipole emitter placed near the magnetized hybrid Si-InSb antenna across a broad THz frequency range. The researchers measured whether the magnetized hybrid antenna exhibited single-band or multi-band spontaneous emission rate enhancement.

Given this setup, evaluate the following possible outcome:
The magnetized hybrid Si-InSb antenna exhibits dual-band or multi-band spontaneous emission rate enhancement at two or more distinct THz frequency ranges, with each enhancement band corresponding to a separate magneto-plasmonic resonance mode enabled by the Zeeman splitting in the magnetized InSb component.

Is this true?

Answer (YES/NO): NO